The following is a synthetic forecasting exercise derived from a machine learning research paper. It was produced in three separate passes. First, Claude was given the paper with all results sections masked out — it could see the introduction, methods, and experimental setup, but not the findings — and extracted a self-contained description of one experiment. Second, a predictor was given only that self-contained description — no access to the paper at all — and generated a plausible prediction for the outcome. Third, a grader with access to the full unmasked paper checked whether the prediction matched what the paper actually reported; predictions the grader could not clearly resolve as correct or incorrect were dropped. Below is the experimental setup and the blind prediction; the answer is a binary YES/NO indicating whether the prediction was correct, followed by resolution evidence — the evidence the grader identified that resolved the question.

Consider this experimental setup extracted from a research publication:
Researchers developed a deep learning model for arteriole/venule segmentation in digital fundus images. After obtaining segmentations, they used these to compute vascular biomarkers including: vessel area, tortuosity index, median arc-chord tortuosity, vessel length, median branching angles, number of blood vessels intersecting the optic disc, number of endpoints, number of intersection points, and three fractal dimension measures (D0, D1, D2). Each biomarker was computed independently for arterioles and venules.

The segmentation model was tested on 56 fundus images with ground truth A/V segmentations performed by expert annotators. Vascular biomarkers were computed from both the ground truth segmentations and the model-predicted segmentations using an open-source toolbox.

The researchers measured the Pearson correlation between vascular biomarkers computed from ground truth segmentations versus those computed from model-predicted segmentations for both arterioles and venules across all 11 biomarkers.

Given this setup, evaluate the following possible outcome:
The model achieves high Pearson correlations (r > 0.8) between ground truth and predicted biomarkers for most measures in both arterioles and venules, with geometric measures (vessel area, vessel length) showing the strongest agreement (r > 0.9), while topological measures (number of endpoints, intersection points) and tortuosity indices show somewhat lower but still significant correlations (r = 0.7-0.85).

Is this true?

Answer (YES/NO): NO